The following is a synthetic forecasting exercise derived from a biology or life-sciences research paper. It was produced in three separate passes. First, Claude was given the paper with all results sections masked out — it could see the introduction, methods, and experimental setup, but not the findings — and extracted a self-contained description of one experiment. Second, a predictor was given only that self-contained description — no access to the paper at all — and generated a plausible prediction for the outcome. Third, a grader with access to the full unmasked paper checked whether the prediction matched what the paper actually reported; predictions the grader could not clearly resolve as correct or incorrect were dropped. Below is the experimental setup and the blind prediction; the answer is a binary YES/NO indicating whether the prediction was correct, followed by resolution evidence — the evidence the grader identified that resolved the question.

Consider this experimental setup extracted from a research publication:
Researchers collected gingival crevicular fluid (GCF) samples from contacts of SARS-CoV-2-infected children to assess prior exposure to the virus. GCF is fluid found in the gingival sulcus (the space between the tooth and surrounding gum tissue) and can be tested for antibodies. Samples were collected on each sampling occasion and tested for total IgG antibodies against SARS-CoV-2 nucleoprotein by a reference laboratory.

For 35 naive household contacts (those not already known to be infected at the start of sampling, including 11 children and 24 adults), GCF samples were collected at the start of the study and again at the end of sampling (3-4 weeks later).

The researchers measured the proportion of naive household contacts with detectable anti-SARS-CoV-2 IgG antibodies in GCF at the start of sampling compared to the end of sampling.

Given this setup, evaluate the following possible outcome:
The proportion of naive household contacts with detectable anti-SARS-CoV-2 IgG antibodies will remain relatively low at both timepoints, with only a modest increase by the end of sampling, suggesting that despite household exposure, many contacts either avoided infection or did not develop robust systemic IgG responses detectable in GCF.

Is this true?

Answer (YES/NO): NO